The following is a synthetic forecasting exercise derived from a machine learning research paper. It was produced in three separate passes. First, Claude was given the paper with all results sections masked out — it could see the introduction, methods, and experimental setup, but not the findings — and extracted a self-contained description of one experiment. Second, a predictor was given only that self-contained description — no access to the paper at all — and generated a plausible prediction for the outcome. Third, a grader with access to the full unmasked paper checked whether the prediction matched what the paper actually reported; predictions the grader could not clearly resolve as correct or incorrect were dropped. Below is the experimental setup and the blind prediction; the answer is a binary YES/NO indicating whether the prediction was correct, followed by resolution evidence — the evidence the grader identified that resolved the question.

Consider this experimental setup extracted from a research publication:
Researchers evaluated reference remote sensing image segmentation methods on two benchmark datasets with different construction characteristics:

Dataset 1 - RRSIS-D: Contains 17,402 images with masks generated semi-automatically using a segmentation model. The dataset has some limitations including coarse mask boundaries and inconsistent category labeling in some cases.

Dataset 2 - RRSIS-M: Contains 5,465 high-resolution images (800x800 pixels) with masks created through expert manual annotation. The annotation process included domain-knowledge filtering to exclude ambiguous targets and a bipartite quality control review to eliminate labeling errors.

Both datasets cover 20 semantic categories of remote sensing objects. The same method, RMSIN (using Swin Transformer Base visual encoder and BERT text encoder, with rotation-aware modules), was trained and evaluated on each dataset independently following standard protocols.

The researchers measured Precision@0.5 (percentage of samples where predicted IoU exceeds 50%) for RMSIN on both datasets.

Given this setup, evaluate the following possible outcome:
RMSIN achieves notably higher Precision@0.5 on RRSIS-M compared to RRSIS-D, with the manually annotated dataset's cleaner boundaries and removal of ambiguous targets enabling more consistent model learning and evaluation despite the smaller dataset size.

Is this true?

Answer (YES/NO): NO